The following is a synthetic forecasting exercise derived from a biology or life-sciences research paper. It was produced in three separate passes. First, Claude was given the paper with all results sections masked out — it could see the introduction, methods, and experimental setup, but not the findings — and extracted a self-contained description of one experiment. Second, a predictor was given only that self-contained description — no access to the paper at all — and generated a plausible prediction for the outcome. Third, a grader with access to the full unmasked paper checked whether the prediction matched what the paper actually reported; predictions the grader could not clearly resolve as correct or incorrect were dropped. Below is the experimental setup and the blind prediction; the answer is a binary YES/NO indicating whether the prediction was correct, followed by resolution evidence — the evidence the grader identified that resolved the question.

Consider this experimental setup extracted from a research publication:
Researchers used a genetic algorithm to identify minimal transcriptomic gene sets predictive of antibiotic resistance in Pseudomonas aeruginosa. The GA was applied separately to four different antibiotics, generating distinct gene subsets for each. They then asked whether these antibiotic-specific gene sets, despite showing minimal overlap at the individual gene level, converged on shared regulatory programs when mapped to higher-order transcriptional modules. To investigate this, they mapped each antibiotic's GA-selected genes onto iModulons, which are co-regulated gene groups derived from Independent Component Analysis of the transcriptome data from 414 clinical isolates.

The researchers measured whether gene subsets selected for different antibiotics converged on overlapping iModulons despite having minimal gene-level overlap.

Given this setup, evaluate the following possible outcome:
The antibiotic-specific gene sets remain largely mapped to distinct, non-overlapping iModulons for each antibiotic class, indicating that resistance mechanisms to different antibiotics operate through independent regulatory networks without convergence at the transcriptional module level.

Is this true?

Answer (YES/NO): NO